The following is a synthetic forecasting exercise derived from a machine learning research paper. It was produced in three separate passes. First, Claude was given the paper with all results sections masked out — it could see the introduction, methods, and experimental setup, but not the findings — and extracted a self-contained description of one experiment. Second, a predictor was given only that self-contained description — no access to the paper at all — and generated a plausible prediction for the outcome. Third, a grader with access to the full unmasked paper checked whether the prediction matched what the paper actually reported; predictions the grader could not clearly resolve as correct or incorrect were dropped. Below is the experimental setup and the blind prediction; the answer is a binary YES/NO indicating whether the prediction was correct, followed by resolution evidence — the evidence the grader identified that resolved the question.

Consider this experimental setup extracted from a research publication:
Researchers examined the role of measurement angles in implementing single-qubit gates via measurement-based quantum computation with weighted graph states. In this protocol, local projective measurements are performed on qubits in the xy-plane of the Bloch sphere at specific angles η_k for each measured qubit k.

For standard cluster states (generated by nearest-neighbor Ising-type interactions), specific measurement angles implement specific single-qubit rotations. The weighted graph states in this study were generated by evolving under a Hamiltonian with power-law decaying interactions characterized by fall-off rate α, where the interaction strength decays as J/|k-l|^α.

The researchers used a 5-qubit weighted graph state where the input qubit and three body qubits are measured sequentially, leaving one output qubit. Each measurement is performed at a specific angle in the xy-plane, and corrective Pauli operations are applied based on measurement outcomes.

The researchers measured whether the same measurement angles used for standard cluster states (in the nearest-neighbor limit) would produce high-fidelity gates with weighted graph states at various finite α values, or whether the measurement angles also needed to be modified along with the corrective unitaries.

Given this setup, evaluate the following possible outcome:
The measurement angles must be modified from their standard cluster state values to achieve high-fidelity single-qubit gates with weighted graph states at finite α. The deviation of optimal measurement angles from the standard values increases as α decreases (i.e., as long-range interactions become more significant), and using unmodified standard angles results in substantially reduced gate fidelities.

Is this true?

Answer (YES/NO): NO